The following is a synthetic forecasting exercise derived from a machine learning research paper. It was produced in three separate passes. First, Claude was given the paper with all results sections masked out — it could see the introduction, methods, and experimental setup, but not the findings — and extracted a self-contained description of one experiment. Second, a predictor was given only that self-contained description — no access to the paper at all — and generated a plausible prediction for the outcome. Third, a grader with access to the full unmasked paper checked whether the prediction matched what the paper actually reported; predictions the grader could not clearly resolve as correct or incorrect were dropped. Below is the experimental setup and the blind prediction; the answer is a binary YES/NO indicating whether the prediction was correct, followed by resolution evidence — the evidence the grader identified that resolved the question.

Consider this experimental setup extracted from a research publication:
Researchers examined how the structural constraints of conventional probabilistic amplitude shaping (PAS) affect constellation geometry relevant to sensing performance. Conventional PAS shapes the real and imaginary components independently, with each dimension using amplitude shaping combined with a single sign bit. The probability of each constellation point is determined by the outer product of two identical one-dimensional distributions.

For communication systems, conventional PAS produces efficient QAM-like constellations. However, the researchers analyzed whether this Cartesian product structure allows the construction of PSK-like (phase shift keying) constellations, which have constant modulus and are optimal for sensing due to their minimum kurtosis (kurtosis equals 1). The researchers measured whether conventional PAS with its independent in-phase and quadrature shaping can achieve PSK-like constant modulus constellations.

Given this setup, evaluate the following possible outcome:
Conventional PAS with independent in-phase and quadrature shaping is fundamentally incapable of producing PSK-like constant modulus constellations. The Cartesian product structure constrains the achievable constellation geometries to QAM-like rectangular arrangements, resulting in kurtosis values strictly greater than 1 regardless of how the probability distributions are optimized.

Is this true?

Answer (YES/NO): NO